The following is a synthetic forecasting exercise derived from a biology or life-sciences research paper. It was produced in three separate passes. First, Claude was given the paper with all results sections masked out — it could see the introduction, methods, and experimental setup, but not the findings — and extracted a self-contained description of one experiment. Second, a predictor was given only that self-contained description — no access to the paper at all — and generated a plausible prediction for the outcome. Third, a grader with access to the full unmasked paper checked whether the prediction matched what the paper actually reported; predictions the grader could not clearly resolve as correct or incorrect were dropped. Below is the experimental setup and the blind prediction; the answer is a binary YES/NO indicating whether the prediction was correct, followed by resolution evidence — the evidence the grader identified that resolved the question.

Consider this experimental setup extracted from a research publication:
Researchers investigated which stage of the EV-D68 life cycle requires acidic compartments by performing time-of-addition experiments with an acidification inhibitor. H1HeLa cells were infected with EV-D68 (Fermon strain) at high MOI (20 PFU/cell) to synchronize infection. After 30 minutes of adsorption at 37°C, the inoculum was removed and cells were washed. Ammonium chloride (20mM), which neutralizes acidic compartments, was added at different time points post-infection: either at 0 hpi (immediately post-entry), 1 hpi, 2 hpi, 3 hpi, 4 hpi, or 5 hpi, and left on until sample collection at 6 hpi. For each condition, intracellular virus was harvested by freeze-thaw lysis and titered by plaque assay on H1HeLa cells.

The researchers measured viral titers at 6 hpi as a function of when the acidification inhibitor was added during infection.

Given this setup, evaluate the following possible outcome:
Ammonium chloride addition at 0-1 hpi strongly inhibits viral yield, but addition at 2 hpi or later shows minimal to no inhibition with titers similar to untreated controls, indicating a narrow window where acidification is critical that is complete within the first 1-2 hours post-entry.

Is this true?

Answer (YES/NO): NO